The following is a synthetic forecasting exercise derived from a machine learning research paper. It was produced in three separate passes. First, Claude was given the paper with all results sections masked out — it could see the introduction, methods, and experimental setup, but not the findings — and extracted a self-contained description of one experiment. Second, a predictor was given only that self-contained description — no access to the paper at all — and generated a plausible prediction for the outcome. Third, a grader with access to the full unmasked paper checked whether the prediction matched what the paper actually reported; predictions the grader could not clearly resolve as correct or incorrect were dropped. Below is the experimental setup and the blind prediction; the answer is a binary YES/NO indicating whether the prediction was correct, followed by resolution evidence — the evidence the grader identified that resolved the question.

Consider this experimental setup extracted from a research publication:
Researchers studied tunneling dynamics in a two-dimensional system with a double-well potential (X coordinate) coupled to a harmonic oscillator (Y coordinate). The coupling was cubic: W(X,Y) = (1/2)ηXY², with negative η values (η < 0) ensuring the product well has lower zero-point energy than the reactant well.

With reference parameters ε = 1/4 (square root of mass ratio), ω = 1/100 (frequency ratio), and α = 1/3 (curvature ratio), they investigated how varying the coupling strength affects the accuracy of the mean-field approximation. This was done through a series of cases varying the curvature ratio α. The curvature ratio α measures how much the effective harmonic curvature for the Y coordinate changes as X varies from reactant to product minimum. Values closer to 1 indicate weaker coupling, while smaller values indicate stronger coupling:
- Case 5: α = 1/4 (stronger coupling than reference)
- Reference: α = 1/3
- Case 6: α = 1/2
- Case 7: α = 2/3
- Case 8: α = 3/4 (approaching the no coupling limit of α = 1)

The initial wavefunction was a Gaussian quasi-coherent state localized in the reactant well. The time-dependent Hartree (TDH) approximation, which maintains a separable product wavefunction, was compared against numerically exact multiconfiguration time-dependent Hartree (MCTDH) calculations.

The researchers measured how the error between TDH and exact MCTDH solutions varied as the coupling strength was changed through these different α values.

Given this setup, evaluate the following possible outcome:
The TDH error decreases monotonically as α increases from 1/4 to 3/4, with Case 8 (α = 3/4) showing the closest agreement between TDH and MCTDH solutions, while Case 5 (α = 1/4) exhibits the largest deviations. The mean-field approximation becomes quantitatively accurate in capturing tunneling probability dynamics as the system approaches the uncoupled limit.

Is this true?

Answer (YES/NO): NO